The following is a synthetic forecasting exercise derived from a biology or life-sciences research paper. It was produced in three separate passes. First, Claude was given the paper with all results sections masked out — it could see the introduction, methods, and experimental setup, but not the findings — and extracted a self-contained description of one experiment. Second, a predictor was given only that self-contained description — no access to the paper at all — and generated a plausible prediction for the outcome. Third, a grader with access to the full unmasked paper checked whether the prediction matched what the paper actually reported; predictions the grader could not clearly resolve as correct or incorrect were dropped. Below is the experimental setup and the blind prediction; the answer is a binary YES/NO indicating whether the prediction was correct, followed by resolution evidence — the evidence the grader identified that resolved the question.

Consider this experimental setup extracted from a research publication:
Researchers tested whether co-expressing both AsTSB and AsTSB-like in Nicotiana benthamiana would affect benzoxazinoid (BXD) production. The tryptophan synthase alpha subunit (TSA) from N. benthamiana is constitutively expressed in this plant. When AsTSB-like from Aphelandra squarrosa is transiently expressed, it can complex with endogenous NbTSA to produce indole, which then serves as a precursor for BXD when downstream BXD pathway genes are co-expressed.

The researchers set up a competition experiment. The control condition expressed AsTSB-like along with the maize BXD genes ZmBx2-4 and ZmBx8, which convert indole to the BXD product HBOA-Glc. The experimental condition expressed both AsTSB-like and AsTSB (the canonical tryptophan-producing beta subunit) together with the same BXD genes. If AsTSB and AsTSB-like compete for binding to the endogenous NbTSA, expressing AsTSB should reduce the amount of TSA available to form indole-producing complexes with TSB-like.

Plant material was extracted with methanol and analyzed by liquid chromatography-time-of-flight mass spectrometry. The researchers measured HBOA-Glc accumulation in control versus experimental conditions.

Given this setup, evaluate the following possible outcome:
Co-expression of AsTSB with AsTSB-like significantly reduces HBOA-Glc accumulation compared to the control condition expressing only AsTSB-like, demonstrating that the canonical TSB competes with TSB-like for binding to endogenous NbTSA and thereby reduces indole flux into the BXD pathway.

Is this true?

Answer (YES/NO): YES